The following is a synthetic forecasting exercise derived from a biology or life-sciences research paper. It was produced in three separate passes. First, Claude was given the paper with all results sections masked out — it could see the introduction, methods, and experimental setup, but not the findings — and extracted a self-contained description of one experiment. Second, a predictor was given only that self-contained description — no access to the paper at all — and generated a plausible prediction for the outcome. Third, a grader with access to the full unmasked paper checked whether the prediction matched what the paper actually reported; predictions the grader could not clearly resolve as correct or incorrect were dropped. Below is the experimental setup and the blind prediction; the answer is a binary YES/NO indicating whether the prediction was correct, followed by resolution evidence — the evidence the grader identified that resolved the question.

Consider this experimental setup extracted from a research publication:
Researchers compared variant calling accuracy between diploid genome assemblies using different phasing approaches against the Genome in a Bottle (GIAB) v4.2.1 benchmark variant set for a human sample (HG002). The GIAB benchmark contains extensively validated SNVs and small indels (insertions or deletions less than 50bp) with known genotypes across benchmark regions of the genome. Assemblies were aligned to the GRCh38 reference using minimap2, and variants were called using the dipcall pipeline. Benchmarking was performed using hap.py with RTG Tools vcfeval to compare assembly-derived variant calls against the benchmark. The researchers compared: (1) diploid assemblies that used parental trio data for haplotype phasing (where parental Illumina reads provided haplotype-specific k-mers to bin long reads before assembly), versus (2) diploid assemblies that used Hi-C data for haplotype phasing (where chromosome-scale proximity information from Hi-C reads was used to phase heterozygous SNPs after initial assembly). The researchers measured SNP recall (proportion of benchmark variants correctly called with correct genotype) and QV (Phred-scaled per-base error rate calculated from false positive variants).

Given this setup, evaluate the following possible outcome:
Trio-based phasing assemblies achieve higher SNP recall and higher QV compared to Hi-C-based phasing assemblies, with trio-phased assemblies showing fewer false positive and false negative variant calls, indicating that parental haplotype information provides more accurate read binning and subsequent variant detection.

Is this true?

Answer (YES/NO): YES